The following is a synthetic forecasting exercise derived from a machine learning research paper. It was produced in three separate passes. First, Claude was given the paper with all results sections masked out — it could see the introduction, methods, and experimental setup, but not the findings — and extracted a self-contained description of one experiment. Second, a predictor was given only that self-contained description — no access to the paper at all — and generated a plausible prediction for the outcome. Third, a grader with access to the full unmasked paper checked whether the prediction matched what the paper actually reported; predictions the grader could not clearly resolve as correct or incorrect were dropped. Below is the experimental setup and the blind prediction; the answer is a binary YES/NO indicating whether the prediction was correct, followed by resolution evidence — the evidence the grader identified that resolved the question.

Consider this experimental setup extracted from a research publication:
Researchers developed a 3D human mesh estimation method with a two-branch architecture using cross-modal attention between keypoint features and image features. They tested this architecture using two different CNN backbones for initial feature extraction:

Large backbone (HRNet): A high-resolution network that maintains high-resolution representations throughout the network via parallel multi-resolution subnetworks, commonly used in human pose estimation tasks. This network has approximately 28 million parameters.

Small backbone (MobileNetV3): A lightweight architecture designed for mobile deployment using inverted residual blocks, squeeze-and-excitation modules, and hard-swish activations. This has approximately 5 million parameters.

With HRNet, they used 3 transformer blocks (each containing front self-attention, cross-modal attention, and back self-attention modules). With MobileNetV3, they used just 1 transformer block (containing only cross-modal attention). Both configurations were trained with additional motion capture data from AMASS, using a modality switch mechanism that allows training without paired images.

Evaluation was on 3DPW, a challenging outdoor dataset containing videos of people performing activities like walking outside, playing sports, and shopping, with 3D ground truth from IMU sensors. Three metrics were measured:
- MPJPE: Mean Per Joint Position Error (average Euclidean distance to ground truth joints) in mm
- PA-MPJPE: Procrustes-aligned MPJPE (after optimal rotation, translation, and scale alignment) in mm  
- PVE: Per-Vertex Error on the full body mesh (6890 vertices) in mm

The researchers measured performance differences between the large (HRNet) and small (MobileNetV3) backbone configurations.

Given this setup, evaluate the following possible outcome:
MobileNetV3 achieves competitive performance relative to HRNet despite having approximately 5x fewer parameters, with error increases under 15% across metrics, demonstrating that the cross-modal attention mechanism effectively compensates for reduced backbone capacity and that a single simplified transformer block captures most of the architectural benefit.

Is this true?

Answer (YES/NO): NO